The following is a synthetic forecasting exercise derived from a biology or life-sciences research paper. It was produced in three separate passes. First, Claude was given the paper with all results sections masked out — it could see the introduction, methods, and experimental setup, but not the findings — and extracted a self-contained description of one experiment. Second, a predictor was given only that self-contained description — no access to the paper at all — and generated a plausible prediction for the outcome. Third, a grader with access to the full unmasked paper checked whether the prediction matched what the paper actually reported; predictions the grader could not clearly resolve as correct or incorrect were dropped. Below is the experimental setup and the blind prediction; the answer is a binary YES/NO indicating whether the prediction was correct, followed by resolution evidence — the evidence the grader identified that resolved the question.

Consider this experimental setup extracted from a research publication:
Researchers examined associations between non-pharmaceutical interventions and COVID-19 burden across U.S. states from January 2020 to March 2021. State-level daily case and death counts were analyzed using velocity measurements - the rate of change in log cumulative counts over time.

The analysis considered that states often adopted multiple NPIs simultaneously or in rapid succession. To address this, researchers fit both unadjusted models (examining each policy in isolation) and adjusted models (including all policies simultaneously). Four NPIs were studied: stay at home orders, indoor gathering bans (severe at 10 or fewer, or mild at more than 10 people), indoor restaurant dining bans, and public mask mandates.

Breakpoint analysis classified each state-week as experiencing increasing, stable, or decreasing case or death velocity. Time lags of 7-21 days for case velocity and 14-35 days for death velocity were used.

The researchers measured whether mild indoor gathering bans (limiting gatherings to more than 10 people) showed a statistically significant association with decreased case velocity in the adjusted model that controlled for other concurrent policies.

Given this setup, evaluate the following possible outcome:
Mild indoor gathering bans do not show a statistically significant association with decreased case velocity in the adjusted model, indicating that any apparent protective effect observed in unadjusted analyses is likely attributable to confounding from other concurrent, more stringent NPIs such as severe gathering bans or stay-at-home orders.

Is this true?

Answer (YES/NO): NO